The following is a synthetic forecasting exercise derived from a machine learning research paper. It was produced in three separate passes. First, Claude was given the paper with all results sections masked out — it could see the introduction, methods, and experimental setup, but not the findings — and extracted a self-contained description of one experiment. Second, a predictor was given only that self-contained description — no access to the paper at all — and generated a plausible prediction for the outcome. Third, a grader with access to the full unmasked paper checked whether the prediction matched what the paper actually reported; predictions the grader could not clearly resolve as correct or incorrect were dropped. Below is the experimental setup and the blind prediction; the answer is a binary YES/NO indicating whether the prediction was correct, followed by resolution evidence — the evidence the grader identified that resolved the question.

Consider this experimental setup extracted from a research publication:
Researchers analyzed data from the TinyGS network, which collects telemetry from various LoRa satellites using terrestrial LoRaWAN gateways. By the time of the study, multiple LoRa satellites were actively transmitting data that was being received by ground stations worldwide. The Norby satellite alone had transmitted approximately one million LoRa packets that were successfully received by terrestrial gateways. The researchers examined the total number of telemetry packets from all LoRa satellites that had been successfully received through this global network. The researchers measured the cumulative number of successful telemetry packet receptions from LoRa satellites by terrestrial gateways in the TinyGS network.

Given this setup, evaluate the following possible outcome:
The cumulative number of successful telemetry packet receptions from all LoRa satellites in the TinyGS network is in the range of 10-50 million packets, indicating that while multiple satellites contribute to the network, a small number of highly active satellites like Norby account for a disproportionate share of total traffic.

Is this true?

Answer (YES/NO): YES